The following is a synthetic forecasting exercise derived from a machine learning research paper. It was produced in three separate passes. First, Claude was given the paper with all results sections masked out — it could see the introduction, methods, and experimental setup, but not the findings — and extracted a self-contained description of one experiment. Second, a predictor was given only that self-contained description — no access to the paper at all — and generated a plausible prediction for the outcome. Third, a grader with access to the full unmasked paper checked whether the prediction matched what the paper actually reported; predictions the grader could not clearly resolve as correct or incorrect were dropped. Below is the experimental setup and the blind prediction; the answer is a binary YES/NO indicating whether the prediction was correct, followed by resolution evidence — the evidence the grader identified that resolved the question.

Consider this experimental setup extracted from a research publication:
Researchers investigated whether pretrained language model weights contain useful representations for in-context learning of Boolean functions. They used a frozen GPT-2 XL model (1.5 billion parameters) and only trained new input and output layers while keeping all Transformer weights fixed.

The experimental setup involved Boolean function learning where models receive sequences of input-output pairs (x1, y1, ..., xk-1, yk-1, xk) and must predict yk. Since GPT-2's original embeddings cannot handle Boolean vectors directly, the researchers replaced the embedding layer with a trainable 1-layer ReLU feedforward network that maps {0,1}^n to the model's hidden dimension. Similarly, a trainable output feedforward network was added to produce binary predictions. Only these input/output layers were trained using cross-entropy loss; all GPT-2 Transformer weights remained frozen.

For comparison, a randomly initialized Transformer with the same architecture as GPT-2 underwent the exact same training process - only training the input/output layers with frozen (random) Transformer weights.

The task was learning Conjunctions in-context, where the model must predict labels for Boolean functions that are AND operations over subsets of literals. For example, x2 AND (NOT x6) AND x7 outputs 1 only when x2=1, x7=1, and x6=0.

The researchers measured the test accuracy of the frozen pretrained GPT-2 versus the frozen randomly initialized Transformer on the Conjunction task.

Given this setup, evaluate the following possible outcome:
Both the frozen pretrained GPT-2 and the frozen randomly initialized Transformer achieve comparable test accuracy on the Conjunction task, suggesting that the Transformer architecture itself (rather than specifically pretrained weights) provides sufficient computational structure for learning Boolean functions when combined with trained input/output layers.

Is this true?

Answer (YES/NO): NO